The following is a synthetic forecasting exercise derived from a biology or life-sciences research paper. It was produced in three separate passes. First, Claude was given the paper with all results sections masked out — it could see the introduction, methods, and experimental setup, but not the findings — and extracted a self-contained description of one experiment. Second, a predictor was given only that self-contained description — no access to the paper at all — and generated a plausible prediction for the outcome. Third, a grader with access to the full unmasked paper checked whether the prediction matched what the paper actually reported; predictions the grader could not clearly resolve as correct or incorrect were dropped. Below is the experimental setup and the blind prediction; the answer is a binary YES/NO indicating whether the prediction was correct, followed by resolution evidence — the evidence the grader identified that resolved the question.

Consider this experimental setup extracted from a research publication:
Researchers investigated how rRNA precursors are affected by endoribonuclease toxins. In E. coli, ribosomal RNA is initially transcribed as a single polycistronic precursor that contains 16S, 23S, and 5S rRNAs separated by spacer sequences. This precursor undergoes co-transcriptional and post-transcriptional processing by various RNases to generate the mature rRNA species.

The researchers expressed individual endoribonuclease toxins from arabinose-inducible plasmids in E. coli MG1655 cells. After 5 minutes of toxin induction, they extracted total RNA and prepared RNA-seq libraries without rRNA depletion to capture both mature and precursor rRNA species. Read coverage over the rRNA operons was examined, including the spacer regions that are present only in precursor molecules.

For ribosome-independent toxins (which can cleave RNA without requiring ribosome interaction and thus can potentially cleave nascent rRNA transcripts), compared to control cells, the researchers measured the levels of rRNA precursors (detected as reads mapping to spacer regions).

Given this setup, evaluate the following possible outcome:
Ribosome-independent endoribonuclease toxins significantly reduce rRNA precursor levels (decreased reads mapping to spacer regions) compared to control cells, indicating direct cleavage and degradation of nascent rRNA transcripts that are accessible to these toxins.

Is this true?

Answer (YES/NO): NO